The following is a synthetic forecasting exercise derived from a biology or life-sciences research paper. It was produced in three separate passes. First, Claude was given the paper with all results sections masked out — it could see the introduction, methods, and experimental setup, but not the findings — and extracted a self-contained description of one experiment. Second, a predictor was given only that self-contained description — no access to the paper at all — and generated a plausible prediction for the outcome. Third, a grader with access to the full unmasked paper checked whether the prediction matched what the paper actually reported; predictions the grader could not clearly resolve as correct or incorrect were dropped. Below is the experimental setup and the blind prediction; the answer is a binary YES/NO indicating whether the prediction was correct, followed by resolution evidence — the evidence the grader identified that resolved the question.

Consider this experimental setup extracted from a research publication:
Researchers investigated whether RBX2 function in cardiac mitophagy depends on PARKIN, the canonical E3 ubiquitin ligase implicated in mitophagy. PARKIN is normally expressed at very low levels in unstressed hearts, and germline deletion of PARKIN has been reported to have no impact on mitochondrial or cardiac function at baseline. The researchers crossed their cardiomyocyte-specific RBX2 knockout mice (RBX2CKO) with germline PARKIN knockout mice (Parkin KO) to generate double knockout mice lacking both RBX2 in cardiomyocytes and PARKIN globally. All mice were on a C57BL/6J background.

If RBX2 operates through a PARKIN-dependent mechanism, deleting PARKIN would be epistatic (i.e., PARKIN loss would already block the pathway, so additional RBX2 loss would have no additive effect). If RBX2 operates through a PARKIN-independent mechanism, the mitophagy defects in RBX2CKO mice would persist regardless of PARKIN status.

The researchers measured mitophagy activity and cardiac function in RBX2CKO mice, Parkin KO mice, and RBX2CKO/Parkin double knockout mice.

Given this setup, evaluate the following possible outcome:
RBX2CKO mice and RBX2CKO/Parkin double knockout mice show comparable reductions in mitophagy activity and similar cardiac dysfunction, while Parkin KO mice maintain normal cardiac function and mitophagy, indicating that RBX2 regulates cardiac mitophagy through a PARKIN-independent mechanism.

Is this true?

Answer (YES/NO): YES